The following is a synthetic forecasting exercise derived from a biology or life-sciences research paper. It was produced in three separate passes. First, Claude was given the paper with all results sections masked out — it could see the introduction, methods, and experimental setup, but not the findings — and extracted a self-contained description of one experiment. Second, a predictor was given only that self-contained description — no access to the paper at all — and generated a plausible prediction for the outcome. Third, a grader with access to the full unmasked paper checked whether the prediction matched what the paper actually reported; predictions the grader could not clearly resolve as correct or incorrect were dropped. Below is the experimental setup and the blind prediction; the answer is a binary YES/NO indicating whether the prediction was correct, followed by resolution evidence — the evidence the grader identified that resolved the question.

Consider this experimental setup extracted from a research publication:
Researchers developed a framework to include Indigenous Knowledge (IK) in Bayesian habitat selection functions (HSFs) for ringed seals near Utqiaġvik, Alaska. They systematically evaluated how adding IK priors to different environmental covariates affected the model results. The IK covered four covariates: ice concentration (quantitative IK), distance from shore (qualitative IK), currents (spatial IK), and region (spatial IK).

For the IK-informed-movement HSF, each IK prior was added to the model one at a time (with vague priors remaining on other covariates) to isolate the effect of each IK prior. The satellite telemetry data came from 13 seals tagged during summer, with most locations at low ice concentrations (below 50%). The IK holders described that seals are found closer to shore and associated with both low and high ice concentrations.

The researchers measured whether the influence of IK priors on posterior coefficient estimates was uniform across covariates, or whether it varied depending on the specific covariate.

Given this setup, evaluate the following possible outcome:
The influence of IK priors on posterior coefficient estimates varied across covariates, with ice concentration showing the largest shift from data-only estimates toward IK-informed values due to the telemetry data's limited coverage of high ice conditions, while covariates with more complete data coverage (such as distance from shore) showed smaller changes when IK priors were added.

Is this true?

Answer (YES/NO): NO